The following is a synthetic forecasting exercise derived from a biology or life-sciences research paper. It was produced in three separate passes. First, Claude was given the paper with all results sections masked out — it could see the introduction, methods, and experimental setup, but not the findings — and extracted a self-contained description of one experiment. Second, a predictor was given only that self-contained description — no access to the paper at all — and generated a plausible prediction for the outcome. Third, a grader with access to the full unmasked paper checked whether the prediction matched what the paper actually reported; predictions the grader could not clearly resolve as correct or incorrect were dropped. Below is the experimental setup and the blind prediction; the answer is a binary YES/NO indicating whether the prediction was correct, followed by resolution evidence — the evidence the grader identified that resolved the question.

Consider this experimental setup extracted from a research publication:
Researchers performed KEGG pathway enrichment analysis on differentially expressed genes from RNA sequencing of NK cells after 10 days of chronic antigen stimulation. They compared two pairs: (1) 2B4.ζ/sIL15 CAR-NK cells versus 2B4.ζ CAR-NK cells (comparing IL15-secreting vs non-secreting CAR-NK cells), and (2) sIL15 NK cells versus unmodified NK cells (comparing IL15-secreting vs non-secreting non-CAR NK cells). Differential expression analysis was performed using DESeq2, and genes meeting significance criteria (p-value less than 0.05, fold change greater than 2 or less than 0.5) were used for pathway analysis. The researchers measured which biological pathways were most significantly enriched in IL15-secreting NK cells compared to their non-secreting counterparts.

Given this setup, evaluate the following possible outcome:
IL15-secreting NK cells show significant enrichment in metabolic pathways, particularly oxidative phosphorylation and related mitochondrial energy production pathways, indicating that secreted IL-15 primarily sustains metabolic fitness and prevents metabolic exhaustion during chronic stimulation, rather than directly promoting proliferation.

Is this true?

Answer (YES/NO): NO